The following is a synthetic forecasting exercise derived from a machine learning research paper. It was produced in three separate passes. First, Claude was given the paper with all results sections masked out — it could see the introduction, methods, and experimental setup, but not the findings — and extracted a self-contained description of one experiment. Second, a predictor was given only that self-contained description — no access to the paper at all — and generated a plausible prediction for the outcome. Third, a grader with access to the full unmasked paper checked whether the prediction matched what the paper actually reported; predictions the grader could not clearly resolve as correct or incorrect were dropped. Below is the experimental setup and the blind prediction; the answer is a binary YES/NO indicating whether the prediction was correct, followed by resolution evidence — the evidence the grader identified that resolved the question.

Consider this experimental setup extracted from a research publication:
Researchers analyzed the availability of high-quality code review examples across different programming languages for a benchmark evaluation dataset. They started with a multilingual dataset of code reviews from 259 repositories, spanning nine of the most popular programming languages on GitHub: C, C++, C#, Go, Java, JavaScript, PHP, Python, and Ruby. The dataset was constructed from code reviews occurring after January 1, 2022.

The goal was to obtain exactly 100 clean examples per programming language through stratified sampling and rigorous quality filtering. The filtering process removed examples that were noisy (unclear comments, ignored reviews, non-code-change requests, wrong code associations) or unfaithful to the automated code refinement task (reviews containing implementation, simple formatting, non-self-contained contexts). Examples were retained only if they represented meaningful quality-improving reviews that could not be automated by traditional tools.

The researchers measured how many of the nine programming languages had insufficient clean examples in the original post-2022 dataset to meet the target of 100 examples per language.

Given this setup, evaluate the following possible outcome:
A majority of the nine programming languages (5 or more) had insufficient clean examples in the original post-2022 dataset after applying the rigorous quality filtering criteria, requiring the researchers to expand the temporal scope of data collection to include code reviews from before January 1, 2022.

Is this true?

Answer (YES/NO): NO